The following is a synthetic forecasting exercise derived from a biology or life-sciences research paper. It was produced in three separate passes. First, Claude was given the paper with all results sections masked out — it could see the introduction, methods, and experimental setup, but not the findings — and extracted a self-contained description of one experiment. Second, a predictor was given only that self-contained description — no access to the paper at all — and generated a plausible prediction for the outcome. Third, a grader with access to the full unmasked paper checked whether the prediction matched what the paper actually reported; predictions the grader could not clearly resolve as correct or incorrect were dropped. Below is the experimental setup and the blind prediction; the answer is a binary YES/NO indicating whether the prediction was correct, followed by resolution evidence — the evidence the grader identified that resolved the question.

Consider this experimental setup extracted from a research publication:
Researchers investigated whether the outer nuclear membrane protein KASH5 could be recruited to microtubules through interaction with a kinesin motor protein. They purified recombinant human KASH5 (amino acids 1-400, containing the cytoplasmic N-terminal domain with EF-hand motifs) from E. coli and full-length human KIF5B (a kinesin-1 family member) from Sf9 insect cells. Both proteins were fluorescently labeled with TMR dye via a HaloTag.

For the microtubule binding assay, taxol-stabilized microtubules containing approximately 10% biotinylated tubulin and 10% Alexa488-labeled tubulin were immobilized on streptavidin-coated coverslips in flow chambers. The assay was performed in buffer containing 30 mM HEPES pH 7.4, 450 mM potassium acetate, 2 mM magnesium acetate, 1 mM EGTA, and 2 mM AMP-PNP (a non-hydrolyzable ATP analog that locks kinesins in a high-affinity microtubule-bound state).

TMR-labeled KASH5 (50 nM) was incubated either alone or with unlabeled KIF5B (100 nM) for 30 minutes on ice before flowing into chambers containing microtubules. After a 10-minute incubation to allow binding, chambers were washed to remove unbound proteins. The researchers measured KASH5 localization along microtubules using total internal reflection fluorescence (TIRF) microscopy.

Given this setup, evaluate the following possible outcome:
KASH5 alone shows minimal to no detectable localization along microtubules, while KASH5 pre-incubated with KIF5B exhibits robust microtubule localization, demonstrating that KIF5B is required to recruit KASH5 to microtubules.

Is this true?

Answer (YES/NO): YES